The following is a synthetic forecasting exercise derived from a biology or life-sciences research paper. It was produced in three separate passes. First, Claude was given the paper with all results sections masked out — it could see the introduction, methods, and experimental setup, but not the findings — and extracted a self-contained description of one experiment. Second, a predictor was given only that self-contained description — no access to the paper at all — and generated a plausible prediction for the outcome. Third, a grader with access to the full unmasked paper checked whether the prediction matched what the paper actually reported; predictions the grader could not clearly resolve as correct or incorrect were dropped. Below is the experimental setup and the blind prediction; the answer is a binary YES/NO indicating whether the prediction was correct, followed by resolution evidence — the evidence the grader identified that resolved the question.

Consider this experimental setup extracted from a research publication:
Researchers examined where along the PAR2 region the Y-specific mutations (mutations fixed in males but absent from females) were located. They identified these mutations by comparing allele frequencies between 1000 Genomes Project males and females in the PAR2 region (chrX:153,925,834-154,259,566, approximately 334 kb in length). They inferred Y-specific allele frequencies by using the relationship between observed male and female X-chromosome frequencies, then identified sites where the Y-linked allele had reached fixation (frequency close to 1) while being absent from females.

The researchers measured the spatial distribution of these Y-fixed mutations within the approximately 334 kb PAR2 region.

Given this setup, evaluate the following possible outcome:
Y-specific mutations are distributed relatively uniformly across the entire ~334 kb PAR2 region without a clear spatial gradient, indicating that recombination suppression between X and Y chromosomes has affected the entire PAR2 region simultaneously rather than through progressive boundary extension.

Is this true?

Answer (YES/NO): NO